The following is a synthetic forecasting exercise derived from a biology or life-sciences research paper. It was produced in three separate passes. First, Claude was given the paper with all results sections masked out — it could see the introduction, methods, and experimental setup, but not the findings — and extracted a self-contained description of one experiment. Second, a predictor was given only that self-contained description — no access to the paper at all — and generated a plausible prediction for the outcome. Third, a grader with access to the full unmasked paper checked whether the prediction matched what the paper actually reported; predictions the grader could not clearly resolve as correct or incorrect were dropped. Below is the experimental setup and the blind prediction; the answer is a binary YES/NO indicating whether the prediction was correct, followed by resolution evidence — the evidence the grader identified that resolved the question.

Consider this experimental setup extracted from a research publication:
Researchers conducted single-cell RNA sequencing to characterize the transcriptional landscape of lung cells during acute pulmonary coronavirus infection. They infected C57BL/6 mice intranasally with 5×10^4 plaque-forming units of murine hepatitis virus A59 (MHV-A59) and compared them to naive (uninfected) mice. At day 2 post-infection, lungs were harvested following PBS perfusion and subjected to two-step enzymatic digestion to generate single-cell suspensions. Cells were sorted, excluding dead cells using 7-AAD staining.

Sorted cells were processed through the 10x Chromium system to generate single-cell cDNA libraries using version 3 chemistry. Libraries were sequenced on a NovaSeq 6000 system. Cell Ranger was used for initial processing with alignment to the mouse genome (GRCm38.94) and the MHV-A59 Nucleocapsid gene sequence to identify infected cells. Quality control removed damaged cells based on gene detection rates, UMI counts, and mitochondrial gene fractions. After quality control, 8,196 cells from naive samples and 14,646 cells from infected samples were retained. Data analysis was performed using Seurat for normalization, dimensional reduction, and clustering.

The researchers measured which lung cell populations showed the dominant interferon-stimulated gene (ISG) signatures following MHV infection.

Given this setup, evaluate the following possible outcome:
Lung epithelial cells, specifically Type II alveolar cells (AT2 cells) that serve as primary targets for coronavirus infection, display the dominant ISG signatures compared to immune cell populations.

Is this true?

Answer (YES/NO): NO